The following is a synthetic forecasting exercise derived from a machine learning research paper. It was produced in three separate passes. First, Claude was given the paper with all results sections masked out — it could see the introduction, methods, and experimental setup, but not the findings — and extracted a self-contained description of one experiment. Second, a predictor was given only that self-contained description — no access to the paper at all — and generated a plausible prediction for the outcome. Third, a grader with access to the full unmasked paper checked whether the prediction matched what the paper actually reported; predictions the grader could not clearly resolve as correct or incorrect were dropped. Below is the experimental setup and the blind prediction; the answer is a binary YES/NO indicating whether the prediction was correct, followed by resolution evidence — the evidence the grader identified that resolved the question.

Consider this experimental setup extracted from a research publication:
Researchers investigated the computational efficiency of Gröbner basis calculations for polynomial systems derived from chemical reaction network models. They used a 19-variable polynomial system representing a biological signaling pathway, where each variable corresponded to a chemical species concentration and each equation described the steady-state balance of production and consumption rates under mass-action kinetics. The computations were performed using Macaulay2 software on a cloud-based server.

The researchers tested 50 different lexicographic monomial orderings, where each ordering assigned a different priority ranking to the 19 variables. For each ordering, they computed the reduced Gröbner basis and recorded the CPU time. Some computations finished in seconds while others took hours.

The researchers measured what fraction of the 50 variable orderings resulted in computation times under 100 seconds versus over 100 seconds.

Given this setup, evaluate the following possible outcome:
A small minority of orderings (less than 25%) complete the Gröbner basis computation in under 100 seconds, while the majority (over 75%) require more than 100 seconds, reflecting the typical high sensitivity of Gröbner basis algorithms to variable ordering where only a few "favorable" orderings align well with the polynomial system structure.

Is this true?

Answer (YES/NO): NO